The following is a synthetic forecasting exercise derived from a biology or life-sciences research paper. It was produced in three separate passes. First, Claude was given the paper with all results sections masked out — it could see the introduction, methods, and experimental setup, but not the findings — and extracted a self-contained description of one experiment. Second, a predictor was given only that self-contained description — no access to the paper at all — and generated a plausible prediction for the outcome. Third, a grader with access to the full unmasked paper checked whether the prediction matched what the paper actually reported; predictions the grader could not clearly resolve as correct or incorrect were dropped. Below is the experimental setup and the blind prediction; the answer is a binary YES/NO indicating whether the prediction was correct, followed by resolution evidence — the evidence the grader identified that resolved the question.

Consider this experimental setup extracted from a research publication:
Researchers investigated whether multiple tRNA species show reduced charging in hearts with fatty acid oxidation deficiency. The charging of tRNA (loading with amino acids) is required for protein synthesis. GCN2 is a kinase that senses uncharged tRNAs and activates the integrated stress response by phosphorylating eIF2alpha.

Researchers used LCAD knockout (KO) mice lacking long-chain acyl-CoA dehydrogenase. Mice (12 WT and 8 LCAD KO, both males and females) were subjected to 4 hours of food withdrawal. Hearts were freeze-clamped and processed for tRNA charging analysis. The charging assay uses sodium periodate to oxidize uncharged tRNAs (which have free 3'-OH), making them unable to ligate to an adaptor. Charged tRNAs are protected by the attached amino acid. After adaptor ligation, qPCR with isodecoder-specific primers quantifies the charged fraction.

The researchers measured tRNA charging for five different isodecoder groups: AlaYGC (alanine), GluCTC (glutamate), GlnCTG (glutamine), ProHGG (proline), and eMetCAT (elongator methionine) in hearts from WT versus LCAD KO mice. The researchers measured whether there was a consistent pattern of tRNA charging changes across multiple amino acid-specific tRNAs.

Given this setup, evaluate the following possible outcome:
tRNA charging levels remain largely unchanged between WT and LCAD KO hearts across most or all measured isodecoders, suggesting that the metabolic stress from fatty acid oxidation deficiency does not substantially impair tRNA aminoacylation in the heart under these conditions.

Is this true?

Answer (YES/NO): NO